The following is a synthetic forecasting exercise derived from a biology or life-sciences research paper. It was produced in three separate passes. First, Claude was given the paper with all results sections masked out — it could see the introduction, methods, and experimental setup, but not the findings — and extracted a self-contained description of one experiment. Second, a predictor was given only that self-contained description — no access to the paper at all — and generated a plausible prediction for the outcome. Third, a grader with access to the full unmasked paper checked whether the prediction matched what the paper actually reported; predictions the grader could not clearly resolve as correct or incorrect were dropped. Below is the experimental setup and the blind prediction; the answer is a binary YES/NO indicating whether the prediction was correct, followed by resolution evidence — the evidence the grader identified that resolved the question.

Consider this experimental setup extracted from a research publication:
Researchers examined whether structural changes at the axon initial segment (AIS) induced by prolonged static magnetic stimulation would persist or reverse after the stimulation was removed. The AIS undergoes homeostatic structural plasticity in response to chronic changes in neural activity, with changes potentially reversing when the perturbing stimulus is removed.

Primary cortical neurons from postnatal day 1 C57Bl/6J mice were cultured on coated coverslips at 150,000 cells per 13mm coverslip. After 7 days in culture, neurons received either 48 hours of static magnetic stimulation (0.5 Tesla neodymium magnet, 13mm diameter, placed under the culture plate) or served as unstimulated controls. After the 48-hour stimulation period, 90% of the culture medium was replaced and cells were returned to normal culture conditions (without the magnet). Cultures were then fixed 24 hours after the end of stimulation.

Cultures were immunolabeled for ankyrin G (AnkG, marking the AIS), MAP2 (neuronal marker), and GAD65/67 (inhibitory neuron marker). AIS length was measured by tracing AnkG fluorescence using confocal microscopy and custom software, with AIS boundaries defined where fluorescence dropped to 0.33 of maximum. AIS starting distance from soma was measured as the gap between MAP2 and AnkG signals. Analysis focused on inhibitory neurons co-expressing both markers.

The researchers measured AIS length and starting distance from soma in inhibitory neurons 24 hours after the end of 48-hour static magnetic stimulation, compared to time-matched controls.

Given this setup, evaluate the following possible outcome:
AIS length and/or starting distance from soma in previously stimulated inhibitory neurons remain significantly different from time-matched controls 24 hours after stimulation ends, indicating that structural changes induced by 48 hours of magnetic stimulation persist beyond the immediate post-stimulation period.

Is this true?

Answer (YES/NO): YES